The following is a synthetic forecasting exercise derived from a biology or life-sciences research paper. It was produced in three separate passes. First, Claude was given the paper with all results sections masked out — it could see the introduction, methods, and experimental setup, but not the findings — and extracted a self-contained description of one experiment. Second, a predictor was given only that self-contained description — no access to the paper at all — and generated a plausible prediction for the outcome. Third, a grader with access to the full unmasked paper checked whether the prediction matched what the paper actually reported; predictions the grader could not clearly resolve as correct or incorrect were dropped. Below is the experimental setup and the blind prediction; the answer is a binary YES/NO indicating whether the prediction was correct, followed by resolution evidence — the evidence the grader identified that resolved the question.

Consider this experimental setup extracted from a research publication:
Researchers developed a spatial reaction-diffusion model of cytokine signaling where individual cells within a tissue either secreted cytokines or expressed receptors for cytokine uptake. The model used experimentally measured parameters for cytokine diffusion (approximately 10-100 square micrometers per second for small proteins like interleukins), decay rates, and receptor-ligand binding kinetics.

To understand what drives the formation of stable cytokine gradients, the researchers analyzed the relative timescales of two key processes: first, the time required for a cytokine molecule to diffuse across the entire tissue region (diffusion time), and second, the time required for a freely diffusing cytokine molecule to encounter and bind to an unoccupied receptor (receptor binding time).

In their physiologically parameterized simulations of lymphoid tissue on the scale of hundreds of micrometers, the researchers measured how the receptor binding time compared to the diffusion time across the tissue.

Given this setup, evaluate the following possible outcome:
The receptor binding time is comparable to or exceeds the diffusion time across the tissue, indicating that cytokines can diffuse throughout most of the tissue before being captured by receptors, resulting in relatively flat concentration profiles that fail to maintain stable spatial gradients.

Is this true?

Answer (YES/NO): NO